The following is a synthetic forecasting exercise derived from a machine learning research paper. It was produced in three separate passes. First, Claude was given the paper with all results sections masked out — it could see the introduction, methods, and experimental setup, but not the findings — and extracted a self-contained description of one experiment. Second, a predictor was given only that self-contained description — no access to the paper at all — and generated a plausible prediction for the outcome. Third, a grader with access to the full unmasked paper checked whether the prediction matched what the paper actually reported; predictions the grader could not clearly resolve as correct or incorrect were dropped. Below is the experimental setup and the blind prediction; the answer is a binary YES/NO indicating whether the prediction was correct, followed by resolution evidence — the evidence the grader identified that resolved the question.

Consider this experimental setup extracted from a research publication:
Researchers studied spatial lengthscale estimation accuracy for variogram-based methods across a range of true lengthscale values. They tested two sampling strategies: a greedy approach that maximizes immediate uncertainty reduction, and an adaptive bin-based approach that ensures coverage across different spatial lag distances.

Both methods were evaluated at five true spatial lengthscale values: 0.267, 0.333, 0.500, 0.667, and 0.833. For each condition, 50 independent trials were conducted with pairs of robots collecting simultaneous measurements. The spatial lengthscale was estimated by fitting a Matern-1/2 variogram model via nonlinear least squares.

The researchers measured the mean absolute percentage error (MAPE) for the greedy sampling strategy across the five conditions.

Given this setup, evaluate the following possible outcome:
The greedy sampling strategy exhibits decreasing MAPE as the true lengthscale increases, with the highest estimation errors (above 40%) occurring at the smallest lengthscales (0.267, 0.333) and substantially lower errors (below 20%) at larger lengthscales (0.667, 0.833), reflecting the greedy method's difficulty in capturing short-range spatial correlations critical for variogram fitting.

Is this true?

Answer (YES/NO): NO